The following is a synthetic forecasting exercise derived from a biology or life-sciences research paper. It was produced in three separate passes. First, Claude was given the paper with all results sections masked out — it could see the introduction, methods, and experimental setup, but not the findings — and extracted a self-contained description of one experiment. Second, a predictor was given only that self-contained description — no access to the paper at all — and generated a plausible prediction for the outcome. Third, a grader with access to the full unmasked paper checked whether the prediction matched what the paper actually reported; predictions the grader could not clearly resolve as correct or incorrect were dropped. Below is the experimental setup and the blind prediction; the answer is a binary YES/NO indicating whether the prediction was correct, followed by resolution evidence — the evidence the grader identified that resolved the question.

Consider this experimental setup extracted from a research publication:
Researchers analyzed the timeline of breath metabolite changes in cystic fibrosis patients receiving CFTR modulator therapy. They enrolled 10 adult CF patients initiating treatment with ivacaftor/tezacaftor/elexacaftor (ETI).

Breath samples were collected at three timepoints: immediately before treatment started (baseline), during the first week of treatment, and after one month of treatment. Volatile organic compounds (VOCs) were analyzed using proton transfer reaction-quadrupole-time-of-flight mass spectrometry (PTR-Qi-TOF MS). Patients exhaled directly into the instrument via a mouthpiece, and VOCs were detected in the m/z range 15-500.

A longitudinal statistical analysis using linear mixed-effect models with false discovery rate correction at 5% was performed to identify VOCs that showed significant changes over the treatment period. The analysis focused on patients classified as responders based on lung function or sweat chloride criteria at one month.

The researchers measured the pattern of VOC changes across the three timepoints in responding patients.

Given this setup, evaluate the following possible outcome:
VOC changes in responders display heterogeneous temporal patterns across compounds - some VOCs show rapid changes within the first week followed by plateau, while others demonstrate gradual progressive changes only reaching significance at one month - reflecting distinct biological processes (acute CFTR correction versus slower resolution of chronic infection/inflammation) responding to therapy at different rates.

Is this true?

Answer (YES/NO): NO